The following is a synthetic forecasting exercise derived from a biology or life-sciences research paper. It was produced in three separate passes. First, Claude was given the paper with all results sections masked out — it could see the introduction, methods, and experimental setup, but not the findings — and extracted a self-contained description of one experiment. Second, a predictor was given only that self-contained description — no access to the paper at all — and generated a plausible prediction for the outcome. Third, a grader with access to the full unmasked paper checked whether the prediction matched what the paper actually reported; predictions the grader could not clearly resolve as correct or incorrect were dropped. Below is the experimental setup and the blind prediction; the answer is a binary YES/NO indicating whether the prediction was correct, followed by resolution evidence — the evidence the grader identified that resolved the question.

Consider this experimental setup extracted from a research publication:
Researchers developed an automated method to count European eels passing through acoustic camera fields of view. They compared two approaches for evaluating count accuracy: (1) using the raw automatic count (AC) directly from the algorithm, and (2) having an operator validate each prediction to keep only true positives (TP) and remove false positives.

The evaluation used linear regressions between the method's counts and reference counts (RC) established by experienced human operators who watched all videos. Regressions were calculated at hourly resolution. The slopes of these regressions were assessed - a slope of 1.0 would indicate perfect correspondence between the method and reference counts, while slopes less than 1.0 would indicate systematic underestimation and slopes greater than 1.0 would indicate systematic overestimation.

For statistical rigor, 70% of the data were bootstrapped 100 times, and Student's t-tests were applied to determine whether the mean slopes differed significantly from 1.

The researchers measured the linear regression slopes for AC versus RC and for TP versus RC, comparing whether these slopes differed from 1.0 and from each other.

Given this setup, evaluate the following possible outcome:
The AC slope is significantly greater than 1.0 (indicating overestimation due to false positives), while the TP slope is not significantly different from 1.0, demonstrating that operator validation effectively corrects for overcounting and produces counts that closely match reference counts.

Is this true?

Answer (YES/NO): NO